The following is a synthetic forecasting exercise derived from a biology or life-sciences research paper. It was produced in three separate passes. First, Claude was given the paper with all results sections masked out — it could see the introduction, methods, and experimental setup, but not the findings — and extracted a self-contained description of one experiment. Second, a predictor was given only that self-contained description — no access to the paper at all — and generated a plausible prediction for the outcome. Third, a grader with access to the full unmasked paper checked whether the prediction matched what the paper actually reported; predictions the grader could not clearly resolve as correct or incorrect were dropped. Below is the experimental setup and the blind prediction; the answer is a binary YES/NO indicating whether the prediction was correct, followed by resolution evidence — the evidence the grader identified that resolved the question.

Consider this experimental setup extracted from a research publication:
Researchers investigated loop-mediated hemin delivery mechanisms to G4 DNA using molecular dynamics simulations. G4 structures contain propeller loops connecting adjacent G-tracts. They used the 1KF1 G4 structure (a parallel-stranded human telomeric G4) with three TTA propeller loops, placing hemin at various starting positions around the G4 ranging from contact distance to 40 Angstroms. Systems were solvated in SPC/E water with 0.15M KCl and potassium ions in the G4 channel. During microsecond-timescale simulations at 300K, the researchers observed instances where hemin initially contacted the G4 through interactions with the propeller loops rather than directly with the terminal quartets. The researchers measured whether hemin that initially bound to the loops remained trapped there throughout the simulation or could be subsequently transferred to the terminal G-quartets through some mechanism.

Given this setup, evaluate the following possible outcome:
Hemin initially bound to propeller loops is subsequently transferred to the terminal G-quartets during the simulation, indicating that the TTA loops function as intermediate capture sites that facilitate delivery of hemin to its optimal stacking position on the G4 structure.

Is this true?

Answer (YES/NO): YES